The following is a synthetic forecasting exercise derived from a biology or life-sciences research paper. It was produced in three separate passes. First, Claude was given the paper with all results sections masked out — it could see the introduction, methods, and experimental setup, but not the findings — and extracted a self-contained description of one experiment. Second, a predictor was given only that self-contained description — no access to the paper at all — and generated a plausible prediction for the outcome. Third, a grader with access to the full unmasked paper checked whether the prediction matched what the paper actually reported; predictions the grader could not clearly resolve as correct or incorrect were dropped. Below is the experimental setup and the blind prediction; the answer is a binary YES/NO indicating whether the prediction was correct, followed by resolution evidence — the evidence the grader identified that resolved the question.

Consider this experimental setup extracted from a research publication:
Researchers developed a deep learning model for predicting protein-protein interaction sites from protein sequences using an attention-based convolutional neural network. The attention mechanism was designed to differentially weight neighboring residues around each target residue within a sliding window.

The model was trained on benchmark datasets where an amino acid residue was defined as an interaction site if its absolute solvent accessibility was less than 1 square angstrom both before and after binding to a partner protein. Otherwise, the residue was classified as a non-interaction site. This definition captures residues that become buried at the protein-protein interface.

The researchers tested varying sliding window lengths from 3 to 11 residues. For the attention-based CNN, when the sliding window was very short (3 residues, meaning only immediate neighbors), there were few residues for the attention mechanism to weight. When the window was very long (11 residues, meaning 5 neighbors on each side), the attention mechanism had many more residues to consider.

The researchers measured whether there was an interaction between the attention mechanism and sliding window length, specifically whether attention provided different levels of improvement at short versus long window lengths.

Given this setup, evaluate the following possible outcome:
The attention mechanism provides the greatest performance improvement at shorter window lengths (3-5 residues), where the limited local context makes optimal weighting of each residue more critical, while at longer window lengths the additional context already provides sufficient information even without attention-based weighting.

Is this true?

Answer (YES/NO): NO